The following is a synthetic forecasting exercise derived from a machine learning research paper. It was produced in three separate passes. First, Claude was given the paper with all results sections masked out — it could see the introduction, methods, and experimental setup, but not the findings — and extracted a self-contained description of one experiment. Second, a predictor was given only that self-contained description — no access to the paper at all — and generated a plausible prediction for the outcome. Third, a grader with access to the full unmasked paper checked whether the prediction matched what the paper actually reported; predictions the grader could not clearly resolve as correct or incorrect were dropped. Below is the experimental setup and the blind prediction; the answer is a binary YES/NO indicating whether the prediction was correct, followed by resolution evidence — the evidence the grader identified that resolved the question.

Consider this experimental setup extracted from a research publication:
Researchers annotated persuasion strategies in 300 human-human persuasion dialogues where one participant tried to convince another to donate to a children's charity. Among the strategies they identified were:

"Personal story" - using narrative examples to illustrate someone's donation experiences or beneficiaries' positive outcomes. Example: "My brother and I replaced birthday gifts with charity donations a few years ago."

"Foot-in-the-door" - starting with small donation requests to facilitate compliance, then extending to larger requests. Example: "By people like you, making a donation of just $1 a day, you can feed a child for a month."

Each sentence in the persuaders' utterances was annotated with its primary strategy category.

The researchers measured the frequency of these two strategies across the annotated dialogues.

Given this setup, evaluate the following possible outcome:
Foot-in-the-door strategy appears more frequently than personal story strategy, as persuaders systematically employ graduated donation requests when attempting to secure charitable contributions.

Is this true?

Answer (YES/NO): YES